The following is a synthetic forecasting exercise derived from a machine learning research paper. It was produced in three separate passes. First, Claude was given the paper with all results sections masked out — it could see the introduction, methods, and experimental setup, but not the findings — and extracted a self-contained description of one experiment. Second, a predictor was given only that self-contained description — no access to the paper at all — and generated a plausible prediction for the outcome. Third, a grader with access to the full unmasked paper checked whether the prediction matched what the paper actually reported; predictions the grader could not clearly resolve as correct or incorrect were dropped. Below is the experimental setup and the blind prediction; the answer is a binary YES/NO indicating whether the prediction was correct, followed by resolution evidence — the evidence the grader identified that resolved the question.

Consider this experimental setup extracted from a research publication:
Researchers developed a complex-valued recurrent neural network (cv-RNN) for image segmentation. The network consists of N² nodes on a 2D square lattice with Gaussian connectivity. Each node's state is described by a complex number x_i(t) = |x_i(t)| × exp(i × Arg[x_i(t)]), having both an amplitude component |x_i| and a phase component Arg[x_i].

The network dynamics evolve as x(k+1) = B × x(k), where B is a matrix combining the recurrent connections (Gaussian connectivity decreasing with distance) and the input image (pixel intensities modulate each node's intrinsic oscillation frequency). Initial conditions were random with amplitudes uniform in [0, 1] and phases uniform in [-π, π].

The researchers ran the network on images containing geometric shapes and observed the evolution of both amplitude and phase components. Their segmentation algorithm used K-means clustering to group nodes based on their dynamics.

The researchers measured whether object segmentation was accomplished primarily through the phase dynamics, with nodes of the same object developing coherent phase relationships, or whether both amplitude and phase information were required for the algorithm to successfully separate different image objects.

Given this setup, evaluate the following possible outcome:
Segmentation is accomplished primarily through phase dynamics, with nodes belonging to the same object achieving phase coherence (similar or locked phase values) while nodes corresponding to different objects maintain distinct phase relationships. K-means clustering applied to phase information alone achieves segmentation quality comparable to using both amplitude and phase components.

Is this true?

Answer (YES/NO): YES